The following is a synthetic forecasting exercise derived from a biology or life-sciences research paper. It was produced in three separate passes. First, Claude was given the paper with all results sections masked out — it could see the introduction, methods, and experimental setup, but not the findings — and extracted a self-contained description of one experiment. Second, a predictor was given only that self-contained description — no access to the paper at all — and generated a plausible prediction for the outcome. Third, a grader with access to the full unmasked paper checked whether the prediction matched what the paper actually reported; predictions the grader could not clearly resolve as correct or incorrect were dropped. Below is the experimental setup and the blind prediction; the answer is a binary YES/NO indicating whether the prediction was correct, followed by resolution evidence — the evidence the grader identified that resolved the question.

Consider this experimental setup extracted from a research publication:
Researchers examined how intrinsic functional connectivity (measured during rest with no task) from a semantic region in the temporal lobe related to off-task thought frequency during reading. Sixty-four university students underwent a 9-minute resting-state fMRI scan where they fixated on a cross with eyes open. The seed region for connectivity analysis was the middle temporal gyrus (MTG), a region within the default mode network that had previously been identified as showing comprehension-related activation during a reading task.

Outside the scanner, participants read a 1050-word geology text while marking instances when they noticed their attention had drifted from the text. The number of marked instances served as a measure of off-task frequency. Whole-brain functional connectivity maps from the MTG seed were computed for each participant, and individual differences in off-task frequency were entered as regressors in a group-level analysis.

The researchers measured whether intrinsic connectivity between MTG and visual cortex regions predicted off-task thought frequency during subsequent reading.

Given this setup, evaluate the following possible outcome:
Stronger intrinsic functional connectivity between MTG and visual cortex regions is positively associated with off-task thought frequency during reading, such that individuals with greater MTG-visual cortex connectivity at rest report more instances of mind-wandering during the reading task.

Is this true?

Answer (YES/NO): NO